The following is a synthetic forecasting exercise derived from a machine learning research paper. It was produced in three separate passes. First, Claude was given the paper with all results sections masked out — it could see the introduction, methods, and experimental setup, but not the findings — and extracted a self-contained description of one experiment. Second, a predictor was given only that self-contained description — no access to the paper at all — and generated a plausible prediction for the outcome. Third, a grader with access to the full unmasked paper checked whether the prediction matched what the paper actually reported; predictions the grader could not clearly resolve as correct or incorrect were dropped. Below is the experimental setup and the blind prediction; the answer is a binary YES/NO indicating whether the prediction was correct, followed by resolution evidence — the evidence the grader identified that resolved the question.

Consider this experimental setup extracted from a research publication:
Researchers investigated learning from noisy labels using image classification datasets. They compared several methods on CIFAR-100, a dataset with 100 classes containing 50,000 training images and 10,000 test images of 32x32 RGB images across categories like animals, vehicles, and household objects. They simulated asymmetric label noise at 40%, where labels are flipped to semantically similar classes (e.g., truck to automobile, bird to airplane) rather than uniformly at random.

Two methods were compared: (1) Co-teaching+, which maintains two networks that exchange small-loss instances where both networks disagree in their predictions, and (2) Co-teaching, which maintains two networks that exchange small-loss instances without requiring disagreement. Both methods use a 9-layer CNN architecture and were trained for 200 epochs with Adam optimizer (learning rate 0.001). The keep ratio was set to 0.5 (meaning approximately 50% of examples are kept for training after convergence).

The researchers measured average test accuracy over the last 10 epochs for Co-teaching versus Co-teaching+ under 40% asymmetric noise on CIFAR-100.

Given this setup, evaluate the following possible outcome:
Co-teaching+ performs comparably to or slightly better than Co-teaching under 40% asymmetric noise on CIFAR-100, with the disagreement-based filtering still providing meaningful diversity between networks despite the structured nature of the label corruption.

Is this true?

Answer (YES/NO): NO